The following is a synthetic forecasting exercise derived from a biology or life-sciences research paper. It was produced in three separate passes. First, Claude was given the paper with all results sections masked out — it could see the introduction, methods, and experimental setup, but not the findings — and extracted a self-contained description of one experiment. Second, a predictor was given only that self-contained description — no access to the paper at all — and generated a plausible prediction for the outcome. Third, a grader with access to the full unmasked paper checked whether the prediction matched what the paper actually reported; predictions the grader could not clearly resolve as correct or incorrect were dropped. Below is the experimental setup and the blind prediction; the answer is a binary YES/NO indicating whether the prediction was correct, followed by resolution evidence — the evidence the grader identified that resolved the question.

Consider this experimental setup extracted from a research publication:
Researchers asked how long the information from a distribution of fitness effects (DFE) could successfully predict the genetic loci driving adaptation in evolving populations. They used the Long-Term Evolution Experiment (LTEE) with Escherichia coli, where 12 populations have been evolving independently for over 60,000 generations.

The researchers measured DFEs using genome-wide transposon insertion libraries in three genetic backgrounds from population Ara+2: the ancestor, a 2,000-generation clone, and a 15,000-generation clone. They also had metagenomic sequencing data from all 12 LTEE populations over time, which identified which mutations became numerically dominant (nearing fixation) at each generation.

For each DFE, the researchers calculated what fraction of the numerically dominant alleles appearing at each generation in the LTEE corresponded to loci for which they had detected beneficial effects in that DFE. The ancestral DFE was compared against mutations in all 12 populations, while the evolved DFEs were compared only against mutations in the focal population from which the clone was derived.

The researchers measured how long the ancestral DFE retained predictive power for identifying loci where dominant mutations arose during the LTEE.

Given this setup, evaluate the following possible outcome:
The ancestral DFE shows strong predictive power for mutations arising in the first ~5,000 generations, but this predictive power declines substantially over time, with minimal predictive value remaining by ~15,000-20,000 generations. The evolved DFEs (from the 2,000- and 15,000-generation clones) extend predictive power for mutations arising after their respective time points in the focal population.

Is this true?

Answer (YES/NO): NO